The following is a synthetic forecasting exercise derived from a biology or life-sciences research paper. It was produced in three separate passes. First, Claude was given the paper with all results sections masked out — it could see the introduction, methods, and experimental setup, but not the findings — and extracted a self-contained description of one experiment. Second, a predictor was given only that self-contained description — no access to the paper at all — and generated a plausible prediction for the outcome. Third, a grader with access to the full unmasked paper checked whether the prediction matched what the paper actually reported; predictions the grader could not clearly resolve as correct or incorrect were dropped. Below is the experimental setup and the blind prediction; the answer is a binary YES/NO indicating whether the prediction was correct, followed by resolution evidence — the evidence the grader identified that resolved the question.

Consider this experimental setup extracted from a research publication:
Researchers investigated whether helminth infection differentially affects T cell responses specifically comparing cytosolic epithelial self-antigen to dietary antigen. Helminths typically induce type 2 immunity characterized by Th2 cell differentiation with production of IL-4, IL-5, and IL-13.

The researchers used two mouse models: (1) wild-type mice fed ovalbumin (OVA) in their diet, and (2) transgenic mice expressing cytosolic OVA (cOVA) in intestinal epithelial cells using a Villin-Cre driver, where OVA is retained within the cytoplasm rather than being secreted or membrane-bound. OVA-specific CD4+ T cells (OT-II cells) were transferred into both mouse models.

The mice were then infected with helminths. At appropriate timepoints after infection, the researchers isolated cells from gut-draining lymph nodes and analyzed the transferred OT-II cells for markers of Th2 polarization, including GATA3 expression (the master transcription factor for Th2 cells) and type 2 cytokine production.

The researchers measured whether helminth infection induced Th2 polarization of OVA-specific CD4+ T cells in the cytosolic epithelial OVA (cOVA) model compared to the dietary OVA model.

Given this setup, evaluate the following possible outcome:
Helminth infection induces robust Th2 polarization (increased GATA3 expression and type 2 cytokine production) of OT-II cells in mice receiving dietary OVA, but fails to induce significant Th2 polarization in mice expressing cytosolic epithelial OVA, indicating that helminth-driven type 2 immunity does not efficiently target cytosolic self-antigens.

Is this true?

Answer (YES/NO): NO